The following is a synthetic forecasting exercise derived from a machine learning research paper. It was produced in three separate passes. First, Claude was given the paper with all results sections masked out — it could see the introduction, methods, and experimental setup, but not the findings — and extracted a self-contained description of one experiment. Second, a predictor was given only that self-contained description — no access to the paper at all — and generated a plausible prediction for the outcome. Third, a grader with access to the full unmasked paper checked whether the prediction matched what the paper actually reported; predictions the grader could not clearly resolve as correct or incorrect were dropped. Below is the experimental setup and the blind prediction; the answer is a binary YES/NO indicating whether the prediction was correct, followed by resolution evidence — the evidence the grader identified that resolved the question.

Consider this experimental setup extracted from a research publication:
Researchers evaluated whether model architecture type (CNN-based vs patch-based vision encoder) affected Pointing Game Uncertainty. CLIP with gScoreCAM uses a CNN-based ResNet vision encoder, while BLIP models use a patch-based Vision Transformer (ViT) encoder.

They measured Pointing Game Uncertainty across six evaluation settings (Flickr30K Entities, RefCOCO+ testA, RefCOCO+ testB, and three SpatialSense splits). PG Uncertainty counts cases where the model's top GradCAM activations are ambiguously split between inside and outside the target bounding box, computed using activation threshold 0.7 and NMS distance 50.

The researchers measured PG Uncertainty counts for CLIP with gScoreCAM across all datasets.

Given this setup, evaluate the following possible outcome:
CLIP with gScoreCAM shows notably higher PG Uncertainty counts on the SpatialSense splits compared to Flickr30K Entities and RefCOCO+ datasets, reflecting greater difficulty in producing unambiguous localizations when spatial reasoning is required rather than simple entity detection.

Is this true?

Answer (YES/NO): NO